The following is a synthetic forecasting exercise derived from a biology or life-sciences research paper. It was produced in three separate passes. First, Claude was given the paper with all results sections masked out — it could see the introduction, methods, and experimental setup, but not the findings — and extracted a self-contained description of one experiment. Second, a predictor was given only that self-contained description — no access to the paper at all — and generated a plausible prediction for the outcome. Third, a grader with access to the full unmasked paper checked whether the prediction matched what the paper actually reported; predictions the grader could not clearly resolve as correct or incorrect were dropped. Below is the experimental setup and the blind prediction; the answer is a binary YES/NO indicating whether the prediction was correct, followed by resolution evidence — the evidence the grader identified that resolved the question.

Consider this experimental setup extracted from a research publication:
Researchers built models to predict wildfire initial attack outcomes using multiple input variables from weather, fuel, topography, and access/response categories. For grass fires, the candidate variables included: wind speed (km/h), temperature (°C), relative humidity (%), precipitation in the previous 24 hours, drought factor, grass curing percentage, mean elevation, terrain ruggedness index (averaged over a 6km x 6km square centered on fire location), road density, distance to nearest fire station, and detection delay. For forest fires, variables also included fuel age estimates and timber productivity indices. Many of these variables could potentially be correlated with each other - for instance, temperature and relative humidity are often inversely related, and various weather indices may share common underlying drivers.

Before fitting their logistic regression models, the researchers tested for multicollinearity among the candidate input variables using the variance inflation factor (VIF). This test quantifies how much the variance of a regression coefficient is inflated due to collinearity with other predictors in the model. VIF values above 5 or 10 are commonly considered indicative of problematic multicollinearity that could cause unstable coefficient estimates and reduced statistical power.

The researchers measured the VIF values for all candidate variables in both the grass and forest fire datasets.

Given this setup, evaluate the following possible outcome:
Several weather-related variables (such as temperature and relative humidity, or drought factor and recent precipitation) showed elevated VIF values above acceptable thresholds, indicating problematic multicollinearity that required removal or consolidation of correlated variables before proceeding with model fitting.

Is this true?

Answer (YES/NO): NO